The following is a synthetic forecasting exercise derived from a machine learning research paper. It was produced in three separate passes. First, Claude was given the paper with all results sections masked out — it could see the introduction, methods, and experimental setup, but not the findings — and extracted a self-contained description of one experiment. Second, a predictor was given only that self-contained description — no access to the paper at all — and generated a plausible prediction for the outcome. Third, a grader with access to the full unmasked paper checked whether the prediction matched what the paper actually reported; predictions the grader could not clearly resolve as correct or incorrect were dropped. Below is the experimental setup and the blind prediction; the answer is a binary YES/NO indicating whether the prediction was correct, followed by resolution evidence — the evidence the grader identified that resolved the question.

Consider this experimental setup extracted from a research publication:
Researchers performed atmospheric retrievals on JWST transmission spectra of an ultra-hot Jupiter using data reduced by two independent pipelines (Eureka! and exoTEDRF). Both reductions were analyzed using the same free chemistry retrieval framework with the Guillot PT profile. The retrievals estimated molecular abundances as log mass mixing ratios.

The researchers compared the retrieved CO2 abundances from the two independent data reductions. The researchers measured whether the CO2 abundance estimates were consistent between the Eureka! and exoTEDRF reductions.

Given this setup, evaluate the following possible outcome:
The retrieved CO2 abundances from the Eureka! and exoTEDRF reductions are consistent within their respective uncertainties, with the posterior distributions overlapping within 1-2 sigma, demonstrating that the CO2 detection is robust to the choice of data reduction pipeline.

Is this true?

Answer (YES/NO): YES